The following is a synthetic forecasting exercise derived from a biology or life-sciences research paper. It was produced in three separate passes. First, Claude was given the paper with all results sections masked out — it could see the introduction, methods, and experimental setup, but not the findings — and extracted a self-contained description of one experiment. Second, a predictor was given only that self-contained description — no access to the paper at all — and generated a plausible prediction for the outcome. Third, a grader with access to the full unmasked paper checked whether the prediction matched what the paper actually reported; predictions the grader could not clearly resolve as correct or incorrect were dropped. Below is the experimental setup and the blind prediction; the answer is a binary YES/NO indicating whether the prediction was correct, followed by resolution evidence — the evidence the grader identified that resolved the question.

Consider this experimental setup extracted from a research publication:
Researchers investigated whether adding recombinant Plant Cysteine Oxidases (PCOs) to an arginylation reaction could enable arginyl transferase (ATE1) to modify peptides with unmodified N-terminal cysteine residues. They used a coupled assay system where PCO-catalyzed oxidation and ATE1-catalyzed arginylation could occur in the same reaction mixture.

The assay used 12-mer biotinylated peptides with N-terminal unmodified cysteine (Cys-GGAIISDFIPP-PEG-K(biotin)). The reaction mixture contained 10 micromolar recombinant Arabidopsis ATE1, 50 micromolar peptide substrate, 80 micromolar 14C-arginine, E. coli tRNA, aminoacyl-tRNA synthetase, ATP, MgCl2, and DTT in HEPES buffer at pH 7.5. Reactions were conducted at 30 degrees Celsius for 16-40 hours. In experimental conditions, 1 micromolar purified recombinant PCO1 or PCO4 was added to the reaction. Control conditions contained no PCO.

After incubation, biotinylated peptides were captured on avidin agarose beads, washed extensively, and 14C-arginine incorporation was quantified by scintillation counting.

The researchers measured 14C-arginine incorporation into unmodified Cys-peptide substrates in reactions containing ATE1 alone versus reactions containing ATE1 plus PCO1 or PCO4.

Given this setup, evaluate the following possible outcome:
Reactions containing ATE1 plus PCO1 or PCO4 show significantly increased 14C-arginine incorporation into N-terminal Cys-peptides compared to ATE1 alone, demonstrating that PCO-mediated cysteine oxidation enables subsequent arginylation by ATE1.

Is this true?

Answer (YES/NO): YES